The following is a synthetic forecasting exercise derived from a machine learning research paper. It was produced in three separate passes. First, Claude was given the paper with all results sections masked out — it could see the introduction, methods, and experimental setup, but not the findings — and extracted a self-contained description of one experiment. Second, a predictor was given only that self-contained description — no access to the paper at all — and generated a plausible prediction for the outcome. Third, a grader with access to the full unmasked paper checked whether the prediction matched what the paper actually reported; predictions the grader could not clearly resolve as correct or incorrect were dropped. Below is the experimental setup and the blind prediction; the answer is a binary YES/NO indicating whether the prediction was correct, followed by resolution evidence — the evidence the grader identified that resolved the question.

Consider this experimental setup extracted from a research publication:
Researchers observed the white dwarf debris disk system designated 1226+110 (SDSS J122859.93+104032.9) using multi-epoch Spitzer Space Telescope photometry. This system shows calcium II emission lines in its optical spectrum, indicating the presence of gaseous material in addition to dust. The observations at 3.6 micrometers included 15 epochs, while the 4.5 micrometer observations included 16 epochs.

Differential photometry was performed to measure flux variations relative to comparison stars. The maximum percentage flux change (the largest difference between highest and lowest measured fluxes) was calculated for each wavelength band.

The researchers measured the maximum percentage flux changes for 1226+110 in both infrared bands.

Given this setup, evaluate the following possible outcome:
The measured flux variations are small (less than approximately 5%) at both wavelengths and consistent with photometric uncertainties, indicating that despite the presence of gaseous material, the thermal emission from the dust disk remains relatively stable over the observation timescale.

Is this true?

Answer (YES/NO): NO